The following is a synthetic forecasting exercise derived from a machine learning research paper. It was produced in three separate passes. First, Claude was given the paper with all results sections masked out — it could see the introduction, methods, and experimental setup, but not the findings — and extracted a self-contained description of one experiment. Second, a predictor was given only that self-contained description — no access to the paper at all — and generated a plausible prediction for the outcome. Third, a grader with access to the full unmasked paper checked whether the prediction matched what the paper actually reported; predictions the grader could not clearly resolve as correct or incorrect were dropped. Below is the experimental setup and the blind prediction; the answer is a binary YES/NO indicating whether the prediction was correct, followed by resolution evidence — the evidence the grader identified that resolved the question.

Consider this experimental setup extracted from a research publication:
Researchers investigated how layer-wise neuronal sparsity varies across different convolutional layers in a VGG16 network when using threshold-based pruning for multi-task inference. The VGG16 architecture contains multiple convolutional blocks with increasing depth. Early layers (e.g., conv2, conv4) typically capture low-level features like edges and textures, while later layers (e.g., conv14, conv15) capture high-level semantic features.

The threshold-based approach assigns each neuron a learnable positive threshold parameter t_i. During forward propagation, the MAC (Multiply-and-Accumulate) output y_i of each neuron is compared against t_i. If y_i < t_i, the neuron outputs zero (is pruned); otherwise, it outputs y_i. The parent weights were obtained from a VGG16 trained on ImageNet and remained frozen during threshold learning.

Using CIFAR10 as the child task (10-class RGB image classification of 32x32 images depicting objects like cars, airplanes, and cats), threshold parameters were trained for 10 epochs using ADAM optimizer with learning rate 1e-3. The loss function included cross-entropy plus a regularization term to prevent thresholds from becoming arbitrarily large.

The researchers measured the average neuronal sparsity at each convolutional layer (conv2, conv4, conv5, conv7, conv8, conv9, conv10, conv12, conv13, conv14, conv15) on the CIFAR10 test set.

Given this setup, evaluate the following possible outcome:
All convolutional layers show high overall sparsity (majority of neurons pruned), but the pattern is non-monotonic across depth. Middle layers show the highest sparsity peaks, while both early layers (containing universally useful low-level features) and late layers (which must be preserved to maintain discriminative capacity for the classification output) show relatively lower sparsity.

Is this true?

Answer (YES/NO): NO